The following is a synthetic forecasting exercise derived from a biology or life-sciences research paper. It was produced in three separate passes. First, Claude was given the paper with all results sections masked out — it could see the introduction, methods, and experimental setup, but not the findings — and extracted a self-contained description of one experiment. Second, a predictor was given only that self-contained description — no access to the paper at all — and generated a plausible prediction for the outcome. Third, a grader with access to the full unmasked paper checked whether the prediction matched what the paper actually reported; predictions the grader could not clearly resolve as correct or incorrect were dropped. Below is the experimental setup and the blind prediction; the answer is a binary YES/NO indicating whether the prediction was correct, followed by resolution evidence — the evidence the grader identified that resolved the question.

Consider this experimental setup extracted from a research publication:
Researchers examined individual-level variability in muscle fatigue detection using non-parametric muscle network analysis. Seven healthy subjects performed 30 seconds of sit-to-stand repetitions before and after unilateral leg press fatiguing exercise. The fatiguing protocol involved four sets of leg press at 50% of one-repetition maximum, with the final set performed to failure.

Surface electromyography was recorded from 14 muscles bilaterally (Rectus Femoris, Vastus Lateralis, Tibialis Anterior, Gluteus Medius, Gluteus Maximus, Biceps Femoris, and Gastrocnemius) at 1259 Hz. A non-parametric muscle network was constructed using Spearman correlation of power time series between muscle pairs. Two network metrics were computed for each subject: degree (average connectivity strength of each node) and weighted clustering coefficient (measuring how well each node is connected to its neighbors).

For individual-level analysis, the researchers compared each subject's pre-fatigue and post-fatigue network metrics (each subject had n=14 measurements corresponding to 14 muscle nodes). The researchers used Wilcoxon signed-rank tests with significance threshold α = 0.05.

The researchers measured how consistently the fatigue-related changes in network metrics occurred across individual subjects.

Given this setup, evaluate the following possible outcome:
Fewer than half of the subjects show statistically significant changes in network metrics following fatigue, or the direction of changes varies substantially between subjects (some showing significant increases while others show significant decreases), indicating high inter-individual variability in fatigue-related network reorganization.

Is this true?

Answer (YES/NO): NO